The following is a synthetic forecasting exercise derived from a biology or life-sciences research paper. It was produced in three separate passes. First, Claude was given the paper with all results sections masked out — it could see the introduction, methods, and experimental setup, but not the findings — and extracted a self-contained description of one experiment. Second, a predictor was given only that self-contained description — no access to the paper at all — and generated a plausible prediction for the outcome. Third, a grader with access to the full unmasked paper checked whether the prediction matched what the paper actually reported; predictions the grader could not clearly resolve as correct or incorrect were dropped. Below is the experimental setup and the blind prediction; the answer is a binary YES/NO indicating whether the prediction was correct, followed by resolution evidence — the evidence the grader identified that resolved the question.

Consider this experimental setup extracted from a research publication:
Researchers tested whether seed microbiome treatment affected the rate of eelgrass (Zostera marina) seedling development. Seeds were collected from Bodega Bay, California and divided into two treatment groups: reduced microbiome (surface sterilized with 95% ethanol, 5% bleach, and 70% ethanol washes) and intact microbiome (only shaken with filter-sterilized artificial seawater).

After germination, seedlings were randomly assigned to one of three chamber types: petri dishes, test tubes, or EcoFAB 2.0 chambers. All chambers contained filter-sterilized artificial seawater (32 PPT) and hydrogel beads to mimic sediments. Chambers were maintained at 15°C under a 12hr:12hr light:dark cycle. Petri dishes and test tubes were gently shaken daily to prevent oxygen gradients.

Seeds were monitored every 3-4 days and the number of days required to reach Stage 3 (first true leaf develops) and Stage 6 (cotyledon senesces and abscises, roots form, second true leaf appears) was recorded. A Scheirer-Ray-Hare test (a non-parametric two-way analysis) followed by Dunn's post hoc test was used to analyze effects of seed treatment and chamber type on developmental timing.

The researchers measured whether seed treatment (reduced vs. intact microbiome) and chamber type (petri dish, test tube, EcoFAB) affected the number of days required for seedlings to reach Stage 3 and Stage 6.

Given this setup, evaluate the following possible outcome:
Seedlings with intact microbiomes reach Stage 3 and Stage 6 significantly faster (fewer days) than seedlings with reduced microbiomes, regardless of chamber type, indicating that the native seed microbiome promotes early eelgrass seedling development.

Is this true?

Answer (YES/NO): NO